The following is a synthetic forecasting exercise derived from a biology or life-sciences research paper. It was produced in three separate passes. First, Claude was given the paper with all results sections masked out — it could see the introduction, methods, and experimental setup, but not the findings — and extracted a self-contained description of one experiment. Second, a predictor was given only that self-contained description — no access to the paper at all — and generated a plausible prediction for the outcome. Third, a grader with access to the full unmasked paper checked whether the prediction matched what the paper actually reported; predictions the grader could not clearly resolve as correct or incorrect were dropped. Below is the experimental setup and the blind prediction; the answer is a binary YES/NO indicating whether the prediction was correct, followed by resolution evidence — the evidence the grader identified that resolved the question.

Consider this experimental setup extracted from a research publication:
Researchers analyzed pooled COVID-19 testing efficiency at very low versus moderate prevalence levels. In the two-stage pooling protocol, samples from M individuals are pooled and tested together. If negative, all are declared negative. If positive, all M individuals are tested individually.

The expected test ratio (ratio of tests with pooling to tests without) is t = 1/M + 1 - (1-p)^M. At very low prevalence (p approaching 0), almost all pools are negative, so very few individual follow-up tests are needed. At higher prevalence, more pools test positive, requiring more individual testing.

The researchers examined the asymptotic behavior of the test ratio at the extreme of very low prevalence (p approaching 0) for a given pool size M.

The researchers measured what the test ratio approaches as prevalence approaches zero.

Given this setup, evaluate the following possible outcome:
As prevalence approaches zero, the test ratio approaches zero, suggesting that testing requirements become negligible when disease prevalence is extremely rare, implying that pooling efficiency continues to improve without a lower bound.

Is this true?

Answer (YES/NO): NO